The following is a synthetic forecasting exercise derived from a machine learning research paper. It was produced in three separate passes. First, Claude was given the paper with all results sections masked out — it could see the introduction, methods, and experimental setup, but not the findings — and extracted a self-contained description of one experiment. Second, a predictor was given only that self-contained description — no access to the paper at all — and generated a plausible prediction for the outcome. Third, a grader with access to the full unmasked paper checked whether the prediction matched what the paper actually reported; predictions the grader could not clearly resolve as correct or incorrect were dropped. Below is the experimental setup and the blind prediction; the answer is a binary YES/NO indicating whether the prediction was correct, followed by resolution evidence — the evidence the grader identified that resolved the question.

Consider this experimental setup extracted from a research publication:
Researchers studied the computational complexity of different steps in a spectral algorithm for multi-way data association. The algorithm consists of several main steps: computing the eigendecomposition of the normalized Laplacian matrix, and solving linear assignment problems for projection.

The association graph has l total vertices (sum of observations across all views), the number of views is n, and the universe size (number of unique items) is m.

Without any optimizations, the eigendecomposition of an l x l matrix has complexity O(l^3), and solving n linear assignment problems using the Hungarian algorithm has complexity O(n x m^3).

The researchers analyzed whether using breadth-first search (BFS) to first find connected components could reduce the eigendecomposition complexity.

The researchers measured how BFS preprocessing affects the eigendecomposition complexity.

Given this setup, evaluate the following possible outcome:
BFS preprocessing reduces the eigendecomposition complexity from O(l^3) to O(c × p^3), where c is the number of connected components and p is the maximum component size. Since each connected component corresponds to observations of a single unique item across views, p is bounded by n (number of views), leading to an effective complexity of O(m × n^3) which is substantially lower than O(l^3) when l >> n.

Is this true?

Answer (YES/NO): NO